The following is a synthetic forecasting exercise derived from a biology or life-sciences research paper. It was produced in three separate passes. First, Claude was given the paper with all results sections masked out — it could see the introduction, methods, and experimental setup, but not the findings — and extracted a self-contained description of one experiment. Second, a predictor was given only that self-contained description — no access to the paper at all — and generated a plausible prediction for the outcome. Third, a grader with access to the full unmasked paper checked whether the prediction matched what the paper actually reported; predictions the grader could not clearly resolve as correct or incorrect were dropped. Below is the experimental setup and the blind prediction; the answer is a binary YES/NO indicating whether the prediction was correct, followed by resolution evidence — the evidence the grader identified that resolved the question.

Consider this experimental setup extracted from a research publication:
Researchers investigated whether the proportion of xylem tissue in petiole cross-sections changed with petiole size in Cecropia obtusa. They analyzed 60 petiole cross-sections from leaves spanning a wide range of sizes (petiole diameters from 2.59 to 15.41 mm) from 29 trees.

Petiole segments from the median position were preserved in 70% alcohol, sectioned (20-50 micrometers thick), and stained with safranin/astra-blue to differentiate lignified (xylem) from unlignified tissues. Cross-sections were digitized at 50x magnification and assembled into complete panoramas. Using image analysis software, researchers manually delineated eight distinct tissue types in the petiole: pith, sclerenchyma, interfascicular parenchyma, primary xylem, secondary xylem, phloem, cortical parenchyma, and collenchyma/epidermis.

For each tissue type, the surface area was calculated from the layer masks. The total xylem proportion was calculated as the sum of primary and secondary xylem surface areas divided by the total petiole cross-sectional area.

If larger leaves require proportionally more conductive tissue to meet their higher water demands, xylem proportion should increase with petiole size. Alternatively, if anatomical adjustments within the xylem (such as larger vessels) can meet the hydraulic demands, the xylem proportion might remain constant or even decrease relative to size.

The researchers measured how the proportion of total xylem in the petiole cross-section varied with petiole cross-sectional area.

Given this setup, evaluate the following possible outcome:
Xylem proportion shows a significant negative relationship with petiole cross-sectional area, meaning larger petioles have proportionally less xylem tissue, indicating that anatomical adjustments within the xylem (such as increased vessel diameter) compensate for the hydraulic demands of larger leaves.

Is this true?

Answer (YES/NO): NO